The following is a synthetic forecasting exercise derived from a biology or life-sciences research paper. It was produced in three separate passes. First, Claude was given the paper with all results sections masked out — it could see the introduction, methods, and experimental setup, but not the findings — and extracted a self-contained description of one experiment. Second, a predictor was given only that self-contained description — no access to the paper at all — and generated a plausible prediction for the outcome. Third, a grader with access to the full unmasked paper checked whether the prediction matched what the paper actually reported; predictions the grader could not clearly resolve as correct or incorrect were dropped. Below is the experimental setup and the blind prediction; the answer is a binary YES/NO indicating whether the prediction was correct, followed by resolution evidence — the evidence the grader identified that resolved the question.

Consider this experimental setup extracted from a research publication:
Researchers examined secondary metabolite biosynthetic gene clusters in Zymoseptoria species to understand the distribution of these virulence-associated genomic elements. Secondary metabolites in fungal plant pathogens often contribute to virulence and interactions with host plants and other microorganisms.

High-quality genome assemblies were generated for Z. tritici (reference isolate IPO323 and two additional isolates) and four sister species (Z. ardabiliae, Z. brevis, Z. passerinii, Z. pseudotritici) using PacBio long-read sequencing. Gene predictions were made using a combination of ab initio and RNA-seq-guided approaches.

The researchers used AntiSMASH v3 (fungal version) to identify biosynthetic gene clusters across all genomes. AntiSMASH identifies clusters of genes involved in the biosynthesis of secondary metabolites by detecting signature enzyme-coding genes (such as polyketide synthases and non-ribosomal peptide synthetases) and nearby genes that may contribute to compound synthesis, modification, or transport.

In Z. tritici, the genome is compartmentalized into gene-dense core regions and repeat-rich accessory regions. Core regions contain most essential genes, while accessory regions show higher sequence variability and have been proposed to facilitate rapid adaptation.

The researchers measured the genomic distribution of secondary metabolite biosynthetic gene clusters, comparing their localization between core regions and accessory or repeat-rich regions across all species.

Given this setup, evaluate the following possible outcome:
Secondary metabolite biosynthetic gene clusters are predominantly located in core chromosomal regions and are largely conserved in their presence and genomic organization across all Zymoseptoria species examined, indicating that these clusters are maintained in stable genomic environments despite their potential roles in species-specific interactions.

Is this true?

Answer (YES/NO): YES